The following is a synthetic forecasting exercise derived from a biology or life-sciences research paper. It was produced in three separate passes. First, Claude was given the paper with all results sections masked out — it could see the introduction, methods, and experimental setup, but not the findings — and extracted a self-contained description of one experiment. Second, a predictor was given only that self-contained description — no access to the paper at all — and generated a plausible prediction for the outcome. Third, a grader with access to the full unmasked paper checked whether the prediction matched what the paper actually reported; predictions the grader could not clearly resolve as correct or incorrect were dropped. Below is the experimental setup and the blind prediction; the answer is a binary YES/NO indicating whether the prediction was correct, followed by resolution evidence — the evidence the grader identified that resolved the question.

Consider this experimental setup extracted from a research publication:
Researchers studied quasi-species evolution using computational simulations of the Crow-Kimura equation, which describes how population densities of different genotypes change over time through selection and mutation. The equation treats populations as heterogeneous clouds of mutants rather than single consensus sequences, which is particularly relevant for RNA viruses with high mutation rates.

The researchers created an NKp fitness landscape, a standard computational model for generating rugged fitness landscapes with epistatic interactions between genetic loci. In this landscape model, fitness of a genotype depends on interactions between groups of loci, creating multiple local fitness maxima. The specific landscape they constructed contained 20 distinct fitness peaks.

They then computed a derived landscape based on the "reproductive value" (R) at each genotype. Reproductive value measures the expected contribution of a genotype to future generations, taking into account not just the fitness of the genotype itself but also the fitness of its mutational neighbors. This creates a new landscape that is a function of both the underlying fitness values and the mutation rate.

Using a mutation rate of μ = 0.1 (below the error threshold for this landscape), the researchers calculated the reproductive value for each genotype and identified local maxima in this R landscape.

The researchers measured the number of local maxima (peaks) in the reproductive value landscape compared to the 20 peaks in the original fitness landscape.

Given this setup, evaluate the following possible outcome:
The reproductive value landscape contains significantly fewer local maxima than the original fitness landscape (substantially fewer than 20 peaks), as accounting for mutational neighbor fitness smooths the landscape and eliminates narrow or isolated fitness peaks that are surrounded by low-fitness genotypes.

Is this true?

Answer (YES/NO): YES